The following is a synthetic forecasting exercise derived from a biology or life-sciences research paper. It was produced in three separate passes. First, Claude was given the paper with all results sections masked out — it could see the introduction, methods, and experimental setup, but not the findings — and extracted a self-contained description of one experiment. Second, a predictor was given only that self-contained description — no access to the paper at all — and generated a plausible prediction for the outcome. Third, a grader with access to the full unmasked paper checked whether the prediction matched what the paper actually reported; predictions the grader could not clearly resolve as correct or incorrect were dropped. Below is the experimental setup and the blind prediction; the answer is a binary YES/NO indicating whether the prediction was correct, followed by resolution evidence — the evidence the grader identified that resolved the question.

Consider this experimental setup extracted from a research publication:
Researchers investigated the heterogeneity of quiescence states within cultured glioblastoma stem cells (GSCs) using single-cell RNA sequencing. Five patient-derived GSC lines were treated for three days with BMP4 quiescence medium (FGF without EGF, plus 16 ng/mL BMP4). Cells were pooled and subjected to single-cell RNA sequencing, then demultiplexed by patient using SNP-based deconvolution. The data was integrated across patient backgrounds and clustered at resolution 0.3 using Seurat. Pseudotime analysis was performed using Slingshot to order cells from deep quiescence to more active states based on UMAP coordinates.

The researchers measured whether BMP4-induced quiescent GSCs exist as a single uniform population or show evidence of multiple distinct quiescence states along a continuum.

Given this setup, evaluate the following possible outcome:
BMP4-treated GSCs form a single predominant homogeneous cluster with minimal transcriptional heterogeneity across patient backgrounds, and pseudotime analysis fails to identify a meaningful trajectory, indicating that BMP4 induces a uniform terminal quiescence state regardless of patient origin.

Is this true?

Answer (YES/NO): NO